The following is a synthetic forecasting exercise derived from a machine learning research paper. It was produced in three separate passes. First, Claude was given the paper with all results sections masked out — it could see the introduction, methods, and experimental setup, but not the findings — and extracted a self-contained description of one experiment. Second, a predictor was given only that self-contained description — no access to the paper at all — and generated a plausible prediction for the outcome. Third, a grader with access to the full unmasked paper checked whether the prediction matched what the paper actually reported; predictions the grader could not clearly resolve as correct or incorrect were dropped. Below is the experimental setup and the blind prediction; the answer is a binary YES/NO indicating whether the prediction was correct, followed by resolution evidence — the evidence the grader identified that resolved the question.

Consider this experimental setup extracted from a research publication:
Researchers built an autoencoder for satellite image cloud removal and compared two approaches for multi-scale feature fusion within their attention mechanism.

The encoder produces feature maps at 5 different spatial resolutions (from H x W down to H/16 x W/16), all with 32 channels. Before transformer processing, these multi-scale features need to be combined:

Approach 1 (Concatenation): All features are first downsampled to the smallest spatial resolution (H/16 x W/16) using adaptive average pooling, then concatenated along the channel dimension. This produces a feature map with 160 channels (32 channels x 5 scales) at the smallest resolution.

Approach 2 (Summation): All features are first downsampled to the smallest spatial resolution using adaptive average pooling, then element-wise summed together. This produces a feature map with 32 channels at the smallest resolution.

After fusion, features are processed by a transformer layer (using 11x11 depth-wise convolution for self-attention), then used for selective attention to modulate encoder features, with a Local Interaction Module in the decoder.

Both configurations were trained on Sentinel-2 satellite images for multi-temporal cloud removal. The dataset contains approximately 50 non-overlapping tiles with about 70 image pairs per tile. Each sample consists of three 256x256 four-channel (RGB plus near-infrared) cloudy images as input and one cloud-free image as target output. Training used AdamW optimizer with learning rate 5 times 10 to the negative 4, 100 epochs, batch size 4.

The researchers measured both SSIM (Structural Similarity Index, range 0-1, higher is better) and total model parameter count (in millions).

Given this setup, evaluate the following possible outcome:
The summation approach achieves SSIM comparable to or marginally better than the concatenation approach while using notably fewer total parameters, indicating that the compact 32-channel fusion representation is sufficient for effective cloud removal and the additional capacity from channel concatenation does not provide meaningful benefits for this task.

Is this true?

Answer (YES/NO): YES